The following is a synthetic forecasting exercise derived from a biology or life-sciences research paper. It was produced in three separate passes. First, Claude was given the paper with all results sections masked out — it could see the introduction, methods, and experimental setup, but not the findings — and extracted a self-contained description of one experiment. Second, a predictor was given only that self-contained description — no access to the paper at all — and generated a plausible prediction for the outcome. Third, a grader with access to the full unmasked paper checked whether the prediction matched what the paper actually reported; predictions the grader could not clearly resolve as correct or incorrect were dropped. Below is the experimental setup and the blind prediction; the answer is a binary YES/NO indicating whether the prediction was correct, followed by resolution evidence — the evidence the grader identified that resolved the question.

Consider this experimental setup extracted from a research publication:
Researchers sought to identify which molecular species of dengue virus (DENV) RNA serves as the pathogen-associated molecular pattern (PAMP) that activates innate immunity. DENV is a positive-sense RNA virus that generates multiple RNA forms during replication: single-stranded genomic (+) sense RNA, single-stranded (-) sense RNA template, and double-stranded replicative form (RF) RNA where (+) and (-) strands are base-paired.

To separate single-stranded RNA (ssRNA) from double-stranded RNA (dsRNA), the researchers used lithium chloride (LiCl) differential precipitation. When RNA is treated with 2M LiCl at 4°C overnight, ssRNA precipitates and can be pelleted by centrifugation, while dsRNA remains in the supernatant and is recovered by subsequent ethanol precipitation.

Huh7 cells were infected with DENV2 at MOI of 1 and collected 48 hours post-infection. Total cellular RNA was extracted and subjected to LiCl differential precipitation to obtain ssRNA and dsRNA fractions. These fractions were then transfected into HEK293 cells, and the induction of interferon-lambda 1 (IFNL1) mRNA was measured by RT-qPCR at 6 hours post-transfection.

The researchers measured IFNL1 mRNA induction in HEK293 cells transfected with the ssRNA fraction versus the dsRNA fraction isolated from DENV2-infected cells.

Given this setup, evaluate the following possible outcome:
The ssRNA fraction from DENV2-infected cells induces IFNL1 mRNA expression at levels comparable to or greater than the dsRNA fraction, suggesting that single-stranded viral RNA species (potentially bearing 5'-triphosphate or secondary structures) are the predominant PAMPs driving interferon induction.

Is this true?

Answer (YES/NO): NO